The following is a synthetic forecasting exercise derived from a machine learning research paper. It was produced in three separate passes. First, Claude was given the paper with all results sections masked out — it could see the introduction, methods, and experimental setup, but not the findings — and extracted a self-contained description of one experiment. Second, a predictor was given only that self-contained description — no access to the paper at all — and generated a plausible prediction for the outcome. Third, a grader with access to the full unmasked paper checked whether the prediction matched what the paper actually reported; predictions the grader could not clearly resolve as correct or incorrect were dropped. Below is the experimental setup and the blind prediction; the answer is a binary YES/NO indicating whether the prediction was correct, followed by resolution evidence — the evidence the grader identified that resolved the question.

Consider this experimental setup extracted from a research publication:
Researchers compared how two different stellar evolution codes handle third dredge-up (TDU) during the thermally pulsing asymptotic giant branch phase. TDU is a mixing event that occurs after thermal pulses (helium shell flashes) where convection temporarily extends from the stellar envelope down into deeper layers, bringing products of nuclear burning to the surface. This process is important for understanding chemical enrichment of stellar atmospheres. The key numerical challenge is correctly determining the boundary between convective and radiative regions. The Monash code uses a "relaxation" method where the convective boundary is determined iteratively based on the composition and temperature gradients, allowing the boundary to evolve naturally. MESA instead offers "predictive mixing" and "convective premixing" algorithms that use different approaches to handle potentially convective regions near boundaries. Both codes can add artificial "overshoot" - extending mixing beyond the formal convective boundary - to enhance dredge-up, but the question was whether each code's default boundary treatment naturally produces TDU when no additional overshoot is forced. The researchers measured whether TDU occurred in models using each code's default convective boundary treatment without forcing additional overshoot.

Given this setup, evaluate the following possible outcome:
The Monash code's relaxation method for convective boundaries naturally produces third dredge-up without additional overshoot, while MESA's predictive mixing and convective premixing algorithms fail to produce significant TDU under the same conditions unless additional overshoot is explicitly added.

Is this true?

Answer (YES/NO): YES